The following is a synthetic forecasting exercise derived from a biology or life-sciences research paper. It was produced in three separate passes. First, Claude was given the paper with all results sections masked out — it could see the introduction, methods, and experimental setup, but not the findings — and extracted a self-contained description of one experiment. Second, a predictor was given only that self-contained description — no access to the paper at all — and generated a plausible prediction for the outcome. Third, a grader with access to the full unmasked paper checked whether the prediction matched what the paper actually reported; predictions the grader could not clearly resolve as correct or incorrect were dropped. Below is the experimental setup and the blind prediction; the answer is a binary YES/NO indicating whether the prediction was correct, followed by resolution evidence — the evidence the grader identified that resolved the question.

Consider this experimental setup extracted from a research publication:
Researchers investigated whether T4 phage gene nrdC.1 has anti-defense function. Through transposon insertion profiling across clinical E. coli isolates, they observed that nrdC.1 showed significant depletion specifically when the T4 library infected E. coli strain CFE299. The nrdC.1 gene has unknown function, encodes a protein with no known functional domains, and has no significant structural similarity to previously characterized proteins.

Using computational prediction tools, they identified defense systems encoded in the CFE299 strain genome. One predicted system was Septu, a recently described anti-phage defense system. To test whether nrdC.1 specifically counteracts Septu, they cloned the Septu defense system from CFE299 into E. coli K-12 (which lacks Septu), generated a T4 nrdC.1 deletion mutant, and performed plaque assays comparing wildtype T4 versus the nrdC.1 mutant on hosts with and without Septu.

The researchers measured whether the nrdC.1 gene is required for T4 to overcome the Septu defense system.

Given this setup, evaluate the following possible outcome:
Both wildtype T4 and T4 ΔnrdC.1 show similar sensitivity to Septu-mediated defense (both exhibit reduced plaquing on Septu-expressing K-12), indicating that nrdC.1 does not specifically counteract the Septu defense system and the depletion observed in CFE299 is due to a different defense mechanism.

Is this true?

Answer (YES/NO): NO